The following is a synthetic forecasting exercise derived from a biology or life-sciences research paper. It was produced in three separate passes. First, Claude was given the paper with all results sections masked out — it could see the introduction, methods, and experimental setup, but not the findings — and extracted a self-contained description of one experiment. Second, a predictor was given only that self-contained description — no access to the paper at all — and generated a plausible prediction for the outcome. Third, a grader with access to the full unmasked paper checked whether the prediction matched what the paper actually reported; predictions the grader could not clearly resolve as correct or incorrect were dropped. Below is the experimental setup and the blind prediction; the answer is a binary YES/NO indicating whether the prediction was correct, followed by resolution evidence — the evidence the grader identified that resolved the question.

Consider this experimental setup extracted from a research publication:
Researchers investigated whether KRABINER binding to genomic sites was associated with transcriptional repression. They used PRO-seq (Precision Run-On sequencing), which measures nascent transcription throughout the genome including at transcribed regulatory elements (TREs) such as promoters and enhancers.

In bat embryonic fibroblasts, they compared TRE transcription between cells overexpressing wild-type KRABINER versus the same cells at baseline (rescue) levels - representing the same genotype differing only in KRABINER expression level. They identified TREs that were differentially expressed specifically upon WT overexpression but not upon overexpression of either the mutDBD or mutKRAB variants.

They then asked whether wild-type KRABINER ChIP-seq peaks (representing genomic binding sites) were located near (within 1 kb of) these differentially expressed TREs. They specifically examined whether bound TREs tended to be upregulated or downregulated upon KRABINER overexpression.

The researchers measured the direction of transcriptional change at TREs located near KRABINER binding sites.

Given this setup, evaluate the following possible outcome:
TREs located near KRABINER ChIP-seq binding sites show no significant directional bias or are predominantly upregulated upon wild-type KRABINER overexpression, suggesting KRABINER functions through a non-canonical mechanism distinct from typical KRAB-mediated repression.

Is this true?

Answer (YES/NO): NO